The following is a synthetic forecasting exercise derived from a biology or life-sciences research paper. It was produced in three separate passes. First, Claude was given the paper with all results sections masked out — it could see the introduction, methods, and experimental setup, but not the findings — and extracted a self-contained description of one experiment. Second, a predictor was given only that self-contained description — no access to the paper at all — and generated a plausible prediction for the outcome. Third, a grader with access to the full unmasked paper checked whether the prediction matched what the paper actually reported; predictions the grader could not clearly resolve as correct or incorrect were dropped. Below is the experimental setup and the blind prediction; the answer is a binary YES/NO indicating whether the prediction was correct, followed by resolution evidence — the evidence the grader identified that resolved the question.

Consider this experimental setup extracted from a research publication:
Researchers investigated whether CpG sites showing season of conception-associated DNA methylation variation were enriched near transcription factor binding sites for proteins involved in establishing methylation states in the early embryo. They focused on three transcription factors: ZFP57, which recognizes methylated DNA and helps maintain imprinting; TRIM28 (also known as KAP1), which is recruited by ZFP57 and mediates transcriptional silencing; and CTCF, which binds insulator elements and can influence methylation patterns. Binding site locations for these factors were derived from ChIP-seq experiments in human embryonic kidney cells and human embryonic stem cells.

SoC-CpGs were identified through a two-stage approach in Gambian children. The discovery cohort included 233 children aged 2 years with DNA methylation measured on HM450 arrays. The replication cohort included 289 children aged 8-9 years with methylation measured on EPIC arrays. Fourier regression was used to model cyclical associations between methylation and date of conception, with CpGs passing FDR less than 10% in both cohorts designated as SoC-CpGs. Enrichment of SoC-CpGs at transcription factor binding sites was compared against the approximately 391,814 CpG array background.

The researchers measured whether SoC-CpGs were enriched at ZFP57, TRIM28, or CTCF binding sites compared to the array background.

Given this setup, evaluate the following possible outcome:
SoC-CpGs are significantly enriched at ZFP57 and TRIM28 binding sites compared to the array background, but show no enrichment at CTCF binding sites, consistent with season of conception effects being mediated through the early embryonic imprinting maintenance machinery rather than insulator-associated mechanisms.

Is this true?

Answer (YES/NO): NO